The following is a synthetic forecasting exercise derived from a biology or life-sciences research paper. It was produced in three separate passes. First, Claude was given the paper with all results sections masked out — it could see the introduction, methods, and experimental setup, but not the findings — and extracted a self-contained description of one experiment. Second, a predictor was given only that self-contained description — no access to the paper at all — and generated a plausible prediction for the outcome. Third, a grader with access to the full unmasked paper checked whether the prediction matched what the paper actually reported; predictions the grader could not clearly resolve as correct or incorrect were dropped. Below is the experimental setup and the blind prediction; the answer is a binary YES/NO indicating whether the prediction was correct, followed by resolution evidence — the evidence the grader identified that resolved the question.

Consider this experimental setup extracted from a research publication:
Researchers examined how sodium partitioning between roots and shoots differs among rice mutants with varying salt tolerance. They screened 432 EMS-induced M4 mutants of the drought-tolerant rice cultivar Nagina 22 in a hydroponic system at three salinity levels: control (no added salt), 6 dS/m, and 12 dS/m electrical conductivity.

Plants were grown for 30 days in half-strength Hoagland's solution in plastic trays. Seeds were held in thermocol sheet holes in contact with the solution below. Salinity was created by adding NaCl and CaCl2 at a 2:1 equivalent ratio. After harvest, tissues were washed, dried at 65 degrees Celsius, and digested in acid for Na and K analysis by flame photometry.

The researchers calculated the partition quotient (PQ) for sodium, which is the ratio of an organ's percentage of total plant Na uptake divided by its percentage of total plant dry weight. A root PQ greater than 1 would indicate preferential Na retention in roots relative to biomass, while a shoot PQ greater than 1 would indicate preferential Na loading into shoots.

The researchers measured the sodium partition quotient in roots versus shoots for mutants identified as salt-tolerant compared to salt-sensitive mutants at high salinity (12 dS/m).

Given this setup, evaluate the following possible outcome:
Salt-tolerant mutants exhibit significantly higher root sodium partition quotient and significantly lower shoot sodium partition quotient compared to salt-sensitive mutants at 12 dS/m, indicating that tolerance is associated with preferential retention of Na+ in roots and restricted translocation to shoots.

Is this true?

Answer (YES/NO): NO